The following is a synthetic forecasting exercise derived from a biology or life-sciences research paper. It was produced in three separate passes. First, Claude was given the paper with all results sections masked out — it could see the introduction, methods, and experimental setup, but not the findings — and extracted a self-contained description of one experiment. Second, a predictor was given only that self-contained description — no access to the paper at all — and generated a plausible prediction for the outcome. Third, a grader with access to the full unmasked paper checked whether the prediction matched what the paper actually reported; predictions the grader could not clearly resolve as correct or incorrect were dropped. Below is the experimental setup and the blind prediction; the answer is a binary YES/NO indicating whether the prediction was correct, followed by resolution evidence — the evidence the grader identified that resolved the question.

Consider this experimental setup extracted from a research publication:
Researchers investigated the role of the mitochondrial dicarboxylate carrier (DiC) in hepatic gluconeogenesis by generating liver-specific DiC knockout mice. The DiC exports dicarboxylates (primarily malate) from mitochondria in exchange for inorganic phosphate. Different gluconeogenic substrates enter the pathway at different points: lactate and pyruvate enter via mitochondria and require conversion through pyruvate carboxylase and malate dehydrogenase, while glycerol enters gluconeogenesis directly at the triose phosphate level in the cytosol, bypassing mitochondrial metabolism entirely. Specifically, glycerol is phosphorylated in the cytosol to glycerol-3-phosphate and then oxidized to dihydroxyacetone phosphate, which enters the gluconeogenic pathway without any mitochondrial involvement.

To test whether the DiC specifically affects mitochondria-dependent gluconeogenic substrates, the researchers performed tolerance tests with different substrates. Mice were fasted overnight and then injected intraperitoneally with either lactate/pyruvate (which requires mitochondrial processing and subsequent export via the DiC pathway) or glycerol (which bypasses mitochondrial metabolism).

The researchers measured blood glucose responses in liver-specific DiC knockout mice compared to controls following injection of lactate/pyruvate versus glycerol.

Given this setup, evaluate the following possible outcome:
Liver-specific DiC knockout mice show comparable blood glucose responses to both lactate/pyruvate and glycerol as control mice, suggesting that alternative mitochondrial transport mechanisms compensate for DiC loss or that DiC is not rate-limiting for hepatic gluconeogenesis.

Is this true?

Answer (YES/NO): NO